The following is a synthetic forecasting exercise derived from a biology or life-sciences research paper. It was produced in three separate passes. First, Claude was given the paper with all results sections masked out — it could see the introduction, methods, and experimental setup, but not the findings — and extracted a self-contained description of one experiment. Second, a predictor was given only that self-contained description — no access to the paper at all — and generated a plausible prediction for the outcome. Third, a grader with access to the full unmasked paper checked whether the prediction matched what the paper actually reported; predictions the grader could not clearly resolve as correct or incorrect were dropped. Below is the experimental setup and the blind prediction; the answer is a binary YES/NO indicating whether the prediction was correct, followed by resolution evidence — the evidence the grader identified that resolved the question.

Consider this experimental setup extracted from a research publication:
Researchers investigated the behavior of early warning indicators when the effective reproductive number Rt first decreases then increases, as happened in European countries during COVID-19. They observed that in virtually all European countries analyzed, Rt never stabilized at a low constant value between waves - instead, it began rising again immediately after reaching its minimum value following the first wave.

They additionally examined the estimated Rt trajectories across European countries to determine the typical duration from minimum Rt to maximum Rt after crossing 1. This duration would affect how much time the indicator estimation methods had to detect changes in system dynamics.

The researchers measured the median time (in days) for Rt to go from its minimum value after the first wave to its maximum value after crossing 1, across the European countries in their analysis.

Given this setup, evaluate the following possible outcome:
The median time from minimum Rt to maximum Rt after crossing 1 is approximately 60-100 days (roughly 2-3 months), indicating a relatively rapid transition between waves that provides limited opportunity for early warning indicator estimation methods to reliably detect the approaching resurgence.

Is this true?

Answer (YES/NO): NO